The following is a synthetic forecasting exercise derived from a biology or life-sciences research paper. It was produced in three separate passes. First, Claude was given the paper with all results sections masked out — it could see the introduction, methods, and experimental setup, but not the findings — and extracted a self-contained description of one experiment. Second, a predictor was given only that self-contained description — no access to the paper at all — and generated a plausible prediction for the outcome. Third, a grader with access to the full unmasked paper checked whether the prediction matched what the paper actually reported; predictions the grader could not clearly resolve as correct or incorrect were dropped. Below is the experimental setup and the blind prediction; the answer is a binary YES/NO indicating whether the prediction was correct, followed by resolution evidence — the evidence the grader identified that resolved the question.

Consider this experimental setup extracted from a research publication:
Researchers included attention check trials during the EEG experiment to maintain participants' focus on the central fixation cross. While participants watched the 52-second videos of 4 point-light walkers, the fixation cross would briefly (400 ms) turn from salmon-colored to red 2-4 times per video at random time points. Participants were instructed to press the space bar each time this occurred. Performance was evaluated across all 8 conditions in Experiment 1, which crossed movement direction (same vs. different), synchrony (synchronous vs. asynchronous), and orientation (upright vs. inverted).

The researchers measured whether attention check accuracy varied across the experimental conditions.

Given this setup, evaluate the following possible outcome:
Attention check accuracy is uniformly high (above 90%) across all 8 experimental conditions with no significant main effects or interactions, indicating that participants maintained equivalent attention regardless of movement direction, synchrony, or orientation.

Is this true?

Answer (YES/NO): YES